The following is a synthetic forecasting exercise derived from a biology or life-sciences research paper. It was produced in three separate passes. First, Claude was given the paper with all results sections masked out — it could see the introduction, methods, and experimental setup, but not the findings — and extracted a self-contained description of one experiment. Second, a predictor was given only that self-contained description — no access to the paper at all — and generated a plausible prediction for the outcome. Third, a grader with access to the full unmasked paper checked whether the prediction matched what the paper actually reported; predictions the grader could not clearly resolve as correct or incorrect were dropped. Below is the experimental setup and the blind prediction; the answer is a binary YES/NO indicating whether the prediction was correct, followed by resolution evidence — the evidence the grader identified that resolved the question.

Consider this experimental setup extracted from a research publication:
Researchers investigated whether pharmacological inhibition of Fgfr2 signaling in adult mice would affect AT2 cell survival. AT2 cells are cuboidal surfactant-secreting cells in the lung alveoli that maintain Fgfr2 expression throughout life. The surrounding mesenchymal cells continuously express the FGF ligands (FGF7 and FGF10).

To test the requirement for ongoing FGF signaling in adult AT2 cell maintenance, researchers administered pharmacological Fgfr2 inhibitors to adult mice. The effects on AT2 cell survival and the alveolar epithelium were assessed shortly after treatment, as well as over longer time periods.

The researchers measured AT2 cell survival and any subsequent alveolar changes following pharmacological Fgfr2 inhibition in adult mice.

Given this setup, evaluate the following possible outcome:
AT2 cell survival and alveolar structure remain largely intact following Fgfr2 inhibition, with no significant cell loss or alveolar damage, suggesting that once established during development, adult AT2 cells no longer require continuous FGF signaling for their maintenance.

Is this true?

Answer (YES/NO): NO